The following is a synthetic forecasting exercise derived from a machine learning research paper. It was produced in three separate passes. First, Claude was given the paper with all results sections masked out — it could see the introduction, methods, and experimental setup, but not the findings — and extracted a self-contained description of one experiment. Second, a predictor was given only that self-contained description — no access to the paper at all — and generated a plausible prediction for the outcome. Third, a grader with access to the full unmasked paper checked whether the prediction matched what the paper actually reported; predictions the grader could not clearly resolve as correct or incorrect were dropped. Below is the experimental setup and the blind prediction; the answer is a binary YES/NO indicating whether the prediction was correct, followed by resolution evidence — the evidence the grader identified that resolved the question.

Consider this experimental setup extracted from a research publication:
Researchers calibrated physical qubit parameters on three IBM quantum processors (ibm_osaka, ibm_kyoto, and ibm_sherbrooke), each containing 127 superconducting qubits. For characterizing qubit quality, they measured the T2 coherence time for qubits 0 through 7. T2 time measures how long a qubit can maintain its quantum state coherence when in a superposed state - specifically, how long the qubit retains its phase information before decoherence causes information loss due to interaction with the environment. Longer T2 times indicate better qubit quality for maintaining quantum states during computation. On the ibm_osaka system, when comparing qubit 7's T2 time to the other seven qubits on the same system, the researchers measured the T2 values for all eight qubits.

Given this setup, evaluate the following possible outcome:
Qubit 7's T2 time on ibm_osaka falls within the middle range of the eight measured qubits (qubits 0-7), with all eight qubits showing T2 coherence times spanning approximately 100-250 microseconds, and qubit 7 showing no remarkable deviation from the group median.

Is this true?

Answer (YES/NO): NO